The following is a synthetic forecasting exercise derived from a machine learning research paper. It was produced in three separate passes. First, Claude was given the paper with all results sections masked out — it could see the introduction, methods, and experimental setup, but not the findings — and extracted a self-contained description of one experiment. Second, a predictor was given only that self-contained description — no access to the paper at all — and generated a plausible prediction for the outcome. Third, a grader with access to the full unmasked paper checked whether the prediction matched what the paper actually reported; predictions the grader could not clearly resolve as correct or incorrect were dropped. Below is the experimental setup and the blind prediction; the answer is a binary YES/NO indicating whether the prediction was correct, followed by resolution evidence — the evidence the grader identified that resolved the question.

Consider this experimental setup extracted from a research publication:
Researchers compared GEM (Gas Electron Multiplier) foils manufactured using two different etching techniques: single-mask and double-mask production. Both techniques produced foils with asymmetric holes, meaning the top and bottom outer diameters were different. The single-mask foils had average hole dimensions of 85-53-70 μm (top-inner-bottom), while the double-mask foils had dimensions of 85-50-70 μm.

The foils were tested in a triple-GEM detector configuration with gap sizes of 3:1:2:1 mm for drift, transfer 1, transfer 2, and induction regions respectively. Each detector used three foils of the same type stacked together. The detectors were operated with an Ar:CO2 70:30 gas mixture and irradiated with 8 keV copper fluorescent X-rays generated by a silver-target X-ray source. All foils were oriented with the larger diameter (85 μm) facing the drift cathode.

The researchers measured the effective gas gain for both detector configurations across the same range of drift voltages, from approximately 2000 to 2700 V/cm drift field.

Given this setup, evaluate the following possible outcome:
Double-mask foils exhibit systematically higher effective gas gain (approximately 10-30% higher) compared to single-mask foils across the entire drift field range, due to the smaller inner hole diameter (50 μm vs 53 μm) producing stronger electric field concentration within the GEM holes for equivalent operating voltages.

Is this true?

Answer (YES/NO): NO